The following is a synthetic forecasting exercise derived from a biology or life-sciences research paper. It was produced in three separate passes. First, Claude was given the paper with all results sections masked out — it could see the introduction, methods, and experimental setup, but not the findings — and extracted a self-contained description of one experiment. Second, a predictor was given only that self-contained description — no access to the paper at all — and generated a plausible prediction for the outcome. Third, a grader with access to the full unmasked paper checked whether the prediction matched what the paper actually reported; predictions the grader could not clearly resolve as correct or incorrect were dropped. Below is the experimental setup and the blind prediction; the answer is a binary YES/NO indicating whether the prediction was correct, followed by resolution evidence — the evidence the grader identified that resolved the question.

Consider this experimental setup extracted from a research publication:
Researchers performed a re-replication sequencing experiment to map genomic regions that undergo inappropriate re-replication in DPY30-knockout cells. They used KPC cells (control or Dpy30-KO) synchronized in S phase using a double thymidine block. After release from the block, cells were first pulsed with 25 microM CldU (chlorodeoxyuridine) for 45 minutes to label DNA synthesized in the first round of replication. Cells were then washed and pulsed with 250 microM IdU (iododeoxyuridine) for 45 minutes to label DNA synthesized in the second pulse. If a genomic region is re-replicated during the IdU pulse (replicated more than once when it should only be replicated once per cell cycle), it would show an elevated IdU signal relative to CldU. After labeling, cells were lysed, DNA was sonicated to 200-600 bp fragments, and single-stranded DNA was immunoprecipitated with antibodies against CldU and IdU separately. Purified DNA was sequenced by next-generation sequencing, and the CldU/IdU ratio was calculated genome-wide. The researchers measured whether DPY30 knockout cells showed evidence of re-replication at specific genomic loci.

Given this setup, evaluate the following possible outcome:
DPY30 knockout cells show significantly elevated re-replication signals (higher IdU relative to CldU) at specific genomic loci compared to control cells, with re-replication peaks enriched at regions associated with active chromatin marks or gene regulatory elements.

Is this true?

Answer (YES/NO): NO